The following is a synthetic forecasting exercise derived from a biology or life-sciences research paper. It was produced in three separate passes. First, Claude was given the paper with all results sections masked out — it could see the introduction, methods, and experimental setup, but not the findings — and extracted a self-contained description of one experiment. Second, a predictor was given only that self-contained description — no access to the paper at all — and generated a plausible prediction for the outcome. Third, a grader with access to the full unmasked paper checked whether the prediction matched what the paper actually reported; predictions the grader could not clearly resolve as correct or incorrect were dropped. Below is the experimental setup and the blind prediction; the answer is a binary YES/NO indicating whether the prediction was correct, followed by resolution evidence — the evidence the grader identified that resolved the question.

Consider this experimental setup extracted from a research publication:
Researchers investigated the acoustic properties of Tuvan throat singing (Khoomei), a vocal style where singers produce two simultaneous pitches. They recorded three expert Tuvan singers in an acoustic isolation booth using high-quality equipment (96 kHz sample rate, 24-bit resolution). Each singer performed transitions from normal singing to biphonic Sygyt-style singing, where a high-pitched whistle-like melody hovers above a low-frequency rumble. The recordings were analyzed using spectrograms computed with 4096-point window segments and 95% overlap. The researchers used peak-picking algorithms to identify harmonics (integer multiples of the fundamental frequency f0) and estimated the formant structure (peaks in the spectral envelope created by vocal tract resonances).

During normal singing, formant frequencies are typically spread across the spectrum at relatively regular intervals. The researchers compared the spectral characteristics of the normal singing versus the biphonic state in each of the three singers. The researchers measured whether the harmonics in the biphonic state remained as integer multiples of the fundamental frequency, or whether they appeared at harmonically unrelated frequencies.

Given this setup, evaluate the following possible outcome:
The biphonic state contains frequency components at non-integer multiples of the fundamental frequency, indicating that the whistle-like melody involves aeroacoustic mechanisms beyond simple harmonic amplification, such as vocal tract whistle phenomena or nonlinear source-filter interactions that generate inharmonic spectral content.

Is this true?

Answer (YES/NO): NO